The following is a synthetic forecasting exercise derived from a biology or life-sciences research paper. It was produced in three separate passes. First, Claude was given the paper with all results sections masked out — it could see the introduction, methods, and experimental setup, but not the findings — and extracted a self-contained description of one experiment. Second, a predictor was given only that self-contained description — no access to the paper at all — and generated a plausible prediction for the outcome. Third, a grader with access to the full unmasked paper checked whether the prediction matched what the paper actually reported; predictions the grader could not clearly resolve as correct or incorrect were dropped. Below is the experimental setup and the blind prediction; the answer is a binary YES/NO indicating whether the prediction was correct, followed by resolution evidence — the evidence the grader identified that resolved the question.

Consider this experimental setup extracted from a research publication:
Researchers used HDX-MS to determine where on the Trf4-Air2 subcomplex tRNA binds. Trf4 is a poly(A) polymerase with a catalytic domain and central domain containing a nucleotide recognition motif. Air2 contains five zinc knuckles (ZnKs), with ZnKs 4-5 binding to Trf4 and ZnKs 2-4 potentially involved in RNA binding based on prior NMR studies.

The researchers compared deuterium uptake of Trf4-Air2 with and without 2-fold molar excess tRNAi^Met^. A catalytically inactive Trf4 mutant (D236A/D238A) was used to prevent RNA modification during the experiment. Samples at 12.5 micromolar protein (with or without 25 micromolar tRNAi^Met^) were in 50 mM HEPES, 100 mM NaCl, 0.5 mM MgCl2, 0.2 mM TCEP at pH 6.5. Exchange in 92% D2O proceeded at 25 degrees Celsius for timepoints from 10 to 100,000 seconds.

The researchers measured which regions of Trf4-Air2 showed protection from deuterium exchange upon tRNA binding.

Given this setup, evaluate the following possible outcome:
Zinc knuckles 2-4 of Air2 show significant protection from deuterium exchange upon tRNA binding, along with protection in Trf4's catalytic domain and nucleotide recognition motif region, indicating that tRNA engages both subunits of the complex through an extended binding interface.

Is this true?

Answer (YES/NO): NO